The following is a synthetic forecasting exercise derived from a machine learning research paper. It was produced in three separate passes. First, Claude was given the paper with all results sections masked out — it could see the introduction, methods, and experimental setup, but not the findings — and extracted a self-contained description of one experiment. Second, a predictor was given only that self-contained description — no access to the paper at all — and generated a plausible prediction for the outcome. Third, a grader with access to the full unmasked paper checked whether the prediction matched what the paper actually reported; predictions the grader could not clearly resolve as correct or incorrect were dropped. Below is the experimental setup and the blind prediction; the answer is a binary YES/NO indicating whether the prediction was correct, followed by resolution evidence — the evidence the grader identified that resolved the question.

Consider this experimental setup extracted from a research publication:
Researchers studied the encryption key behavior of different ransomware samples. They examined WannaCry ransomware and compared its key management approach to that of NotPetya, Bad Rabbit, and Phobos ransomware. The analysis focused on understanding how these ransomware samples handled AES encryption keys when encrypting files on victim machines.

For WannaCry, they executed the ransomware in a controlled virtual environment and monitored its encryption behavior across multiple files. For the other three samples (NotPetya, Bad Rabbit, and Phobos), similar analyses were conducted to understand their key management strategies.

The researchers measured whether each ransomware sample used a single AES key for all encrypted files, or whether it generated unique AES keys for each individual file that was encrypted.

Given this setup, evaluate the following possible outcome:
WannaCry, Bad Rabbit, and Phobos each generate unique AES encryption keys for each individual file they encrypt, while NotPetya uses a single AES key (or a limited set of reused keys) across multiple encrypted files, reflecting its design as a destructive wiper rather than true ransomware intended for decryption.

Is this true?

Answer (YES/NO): NO